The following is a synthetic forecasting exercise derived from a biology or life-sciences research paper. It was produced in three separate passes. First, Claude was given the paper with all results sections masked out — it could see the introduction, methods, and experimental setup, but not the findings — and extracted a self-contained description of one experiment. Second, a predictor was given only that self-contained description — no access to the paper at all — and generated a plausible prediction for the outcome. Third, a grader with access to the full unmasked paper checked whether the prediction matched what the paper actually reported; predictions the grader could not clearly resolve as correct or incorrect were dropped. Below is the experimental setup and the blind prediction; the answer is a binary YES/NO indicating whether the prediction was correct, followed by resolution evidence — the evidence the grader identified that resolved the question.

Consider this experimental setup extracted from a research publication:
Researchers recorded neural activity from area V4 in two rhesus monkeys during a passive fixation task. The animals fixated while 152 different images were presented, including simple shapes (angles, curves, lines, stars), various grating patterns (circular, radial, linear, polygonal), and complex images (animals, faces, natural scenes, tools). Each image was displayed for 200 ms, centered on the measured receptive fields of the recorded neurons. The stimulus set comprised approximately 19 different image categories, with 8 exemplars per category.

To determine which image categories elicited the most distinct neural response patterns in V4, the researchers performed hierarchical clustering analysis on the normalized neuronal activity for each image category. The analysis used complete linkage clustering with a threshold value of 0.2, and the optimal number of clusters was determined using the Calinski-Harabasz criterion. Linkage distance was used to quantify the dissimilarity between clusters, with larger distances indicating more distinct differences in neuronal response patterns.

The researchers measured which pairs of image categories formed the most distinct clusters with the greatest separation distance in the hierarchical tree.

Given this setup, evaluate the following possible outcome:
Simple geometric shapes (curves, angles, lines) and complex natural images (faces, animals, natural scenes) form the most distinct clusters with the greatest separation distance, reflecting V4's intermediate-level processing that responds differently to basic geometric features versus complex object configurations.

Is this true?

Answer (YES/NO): NO